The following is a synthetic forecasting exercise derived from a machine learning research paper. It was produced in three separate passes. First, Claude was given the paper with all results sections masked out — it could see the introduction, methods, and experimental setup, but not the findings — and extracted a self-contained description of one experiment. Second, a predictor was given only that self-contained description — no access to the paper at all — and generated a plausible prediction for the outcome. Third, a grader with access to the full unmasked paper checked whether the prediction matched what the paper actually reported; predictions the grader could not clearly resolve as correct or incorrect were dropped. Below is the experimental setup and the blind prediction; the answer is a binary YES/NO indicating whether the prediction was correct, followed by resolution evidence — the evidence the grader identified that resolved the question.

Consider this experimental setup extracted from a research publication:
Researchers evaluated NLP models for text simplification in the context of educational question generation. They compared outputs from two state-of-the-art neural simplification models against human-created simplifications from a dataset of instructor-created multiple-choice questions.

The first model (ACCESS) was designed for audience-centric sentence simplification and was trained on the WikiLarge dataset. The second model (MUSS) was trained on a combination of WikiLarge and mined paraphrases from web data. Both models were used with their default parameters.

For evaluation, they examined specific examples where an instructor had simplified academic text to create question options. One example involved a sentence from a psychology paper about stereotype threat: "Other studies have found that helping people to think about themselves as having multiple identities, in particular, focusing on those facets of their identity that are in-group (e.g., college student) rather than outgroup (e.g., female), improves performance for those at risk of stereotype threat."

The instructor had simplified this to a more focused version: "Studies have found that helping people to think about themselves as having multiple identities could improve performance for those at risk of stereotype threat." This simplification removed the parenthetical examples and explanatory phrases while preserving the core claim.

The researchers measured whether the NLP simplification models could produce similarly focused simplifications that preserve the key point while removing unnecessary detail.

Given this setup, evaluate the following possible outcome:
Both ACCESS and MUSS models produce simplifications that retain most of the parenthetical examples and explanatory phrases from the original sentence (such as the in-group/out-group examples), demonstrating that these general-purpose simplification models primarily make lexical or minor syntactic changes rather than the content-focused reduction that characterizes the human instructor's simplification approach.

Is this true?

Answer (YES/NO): NO